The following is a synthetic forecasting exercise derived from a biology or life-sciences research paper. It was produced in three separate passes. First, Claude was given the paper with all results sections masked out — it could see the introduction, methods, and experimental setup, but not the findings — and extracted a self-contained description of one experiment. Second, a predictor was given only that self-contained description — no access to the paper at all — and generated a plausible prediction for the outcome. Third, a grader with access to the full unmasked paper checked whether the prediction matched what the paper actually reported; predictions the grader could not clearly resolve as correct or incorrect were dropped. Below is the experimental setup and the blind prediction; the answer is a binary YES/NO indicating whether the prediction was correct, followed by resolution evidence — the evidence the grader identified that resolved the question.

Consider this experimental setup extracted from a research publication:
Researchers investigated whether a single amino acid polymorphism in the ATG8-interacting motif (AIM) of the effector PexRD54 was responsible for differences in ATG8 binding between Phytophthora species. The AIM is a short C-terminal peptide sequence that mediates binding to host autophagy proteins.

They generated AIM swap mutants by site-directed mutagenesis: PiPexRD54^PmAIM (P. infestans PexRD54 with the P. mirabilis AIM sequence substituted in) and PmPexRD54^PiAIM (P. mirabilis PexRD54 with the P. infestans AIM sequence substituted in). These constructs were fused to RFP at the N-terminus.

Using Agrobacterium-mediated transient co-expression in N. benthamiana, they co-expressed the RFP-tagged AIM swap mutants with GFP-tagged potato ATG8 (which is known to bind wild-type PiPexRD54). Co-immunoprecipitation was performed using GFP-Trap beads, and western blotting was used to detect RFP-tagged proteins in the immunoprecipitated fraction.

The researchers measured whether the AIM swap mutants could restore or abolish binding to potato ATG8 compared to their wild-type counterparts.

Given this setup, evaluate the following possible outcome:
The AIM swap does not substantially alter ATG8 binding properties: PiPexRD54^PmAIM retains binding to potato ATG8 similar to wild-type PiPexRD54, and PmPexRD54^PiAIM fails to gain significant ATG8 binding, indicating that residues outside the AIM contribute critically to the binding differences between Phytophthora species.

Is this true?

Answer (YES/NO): NO